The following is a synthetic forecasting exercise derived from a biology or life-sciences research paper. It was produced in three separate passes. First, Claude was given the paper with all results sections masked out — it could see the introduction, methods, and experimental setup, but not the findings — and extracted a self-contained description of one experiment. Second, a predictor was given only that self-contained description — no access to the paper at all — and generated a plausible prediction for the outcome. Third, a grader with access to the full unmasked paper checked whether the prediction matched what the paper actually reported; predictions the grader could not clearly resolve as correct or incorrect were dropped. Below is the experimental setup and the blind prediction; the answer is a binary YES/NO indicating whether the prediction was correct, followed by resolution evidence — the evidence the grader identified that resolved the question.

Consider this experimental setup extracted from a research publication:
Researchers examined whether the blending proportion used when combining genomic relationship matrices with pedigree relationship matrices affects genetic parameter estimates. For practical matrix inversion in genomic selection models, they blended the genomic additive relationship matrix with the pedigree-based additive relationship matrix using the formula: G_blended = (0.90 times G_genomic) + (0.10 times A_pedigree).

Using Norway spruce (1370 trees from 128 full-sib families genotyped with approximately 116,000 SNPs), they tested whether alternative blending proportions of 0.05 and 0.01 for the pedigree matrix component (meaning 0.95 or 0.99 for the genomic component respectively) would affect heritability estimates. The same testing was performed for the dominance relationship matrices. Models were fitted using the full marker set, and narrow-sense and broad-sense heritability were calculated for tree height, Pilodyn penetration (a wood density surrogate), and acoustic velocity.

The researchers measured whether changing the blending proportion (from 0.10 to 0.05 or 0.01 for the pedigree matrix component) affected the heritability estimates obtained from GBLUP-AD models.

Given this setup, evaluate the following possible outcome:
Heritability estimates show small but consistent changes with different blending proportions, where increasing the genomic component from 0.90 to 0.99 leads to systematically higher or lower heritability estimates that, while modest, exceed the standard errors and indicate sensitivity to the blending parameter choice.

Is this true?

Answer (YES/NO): NO